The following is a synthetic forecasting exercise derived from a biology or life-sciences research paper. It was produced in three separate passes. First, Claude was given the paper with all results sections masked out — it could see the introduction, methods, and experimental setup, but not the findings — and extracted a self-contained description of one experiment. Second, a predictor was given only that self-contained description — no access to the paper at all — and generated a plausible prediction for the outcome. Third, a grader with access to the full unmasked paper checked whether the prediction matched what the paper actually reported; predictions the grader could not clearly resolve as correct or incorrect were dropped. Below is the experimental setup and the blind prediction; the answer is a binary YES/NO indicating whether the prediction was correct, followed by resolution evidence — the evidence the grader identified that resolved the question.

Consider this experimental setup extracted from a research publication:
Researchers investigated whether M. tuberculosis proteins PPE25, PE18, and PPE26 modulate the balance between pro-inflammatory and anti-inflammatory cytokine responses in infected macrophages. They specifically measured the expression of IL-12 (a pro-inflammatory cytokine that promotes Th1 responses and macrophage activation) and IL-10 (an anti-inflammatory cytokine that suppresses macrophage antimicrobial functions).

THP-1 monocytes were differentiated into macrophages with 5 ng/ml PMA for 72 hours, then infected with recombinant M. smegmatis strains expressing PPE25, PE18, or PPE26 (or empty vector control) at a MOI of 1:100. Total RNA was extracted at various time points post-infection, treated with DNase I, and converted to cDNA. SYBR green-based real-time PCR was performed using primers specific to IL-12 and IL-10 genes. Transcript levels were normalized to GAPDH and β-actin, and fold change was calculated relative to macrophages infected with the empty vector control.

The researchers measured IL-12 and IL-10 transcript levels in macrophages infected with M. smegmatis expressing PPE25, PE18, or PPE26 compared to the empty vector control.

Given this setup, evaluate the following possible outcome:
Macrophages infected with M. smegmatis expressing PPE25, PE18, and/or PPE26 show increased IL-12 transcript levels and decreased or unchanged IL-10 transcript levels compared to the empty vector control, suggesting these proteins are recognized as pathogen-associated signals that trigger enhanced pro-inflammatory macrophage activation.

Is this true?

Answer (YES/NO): NO